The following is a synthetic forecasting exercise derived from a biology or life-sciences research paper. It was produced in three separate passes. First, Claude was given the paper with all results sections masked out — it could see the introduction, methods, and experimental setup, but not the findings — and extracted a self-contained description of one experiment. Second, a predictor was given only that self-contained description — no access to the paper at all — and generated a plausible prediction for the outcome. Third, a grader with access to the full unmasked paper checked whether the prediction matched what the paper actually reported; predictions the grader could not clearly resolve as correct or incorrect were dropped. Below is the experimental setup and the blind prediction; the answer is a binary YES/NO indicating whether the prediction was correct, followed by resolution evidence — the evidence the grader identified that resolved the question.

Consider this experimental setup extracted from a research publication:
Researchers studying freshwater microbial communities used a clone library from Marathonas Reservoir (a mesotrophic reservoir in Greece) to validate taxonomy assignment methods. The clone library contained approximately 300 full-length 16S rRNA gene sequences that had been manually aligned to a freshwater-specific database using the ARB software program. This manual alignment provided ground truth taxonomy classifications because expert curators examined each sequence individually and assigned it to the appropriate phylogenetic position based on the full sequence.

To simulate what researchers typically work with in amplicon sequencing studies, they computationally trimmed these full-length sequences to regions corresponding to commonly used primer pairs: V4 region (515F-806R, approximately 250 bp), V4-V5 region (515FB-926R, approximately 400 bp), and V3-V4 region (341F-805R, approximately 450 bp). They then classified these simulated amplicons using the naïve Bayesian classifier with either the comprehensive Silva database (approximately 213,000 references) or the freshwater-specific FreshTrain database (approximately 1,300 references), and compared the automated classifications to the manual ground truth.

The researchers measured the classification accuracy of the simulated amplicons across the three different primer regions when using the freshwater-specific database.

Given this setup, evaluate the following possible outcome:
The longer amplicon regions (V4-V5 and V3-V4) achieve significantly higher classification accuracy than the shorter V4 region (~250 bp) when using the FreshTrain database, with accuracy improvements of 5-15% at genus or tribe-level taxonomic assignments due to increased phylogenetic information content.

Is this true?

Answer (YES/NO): NO